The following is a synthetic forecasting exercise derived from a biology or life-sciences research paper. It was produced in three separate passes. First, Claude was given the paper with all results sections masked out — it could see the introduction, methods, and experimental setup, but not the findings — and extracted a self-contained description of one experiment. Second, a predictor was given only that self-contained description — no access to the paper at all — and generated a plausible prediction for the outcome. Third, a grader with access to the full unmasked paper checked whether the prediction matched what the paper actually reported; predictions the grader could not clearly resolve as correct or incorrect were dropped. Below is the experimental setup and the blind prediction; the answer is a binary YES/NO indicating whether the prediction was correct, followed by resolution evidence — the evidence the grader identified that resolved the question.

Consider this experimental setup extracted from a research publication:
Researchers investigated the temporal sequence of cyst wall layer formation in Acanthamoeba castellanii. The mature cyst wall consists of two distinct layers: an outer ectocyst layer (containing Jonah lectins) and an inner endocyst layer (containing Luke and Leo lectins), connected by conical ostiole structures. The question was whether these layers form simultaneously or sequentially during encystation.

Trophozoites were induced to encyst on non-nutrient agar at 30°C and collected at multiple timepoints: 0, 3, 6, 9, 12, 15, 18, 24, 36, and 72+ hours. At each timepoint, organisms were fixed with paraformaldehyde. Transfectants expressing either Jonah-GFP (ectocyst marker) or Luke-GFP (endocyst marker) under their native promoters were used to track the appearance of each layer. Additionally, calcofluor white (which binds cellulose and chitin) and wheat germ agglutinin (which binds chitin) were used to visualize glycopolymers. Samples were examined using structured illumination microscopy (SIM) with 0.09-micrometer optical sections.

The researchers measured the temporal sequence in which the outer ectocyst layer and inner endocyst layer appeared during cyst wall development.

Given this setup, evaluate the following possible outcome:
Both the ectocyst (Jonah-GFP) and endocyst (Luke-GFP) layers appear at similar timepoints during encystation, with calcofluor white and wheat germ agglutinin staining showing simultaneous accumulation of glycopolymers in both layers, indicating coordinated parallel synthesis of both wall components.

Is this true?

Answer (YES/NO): NO